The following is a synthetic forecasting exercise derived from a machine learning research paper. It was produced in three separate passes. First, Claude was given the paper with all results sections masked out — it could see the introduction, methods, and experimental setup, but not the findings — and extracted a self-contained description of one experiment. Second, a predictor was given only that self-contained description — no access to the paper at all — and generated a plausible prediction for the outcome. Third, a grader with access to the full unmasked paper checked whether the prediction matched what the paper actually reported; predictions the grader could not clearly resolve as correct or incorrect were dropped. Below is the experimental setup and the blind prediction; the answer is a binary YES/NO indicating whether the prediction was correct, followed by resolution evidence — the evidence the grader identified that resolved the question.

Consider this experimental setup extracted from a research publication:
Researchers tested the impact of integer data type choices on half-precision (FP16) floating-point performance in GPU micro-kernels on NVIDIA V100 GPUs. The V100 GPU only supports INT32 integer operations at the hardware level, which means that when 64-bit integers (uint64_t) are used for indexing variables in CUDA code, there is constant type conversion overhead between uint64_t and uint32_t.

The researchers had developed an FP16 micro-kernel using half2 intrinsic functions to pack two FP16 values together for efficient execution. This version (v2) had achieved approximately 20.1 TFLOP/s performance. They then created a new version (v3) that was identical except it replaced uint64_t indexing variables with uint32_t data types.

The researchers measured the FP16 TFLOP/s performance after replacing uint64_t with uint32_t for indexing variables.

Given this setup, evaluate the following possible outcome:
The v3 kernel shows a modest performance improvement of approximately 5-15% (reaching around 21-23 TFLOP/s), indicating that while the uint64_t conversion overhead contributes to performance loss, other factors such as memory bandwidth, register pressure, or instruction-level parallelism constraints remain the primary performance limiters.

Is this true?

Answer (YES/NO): NO